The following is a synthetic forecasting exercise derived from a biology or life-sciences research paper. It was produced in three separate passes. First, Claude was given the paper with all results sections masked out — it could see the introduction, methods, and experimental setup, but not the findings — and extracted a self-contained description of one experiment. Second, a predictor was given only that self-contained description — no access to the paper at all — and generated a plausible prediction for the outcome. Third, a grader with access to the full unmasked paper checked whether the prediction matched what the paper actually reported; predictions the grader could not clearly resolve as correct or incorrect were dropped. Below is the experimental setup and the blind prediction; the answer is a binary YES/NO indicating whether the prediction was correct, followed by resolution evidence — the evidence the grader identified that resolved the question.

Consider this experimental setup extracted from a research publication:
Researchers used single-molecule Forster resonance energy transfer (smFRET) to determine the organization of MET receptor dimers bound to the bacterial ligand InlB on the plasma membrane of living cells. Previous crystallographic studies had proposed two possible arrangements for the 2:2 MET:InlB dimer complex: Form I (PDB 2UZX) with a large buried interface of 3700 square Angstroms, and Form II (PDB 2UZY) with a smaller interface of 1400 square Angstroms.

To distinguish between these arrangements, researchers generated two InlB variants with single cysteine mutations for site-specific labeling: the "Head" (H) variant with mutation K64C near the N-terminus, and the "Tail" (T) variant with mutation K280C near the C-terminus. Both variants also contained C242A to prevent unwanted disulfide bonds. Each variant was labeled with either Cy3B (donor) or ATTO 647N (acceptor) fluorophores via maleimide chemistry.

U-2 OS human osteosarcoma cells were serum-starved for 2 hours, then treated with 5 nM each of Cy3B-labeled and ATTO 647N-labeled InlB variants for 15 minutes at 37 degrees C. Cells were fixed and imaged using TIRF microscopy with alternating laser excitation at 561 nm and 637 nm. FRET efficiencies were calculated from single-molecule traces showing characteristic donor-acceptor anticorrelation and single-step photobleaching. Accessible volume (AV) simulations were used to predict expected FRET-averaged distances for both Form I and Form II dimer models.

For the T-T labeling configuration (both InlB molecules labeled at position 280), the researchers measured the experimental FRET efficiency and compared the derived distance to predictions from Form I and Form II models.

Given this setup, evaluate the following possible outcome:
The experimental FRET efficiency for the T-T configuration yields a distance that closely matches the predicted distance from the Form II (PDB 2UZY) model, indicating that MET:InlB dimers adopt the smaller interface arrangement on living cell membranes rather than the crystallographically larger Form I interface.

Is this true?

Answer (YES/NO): NO